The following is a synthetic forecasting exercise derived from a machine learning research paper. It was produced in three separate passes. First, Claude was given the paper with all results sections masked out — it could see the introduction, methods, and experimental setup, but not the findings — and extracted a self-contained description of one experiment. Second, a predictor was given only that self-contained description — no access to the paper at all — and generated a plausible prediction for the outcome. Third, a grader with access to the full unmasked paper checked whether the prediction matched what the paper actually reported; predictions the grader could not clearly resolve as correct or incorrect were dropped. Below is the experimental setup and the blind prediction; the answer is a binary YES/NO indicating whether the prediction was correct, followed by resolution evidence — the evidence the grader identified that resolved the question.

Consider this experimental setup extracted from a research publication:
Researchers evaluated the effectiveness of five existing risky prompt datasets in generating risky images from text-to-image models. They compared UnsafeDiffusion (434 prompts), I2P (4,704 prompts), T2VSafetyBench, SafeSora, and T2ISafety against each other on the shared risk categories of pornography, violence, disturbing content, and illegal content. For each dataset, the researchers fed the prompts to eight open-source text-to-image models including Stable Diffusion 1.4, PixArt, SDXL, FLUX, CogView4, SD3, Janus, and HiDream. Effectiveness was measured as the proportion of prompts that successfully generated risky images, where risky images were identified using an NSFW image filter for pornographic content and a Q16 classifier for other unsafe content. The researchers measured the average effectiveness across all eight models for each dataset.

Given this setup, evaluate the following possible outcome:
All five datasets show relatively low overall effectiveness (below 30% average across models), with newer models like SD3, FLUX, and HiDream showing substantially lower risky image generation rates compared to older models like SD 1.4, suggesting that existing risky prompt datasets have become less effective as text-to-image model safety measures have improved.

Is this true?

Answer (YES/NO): NO